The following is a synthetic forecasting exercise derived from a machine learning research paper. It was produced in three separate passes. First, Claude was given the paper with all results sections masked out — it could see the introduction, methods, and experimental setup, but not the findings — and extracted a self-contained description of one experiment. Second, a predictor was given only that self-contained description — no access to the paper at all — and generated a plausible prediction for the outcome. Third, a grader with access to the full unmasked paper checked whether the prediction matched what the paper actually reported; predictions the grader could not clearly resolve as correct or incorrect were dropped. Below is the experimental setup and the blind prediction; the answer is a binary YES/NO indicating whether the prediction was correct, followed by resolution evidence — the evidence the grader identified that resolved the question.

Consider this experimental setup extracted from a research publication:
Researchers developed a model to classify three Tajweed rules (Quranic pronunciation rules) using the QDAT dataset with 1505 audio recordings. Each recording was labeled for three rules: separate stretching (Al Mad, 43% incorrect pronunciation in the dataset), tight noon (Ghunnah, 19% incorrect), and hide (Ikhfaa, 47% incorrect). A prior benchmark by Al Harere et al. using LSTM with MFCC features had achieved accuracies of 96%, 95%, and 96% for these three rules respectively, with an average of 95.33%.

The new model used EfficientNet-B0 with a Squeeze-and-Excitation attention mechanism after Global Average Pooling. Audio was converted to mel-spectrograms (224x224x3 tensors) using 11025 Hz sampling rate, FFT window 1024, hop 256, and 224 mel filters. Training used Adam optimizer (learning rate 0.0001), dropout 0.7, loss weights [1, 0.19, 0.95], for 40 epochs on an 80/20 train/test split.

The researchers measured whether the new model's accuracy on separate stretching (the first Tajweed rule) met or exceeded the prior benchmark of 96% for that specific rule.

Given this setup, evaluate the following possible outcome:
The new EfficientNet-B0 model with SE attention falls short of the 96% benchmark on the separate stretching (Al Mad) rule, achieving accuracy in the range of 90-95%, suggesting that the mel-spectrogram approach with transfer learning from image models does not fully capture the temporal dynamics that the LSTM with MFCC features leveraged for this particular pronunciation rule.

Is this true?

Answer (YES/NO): NO